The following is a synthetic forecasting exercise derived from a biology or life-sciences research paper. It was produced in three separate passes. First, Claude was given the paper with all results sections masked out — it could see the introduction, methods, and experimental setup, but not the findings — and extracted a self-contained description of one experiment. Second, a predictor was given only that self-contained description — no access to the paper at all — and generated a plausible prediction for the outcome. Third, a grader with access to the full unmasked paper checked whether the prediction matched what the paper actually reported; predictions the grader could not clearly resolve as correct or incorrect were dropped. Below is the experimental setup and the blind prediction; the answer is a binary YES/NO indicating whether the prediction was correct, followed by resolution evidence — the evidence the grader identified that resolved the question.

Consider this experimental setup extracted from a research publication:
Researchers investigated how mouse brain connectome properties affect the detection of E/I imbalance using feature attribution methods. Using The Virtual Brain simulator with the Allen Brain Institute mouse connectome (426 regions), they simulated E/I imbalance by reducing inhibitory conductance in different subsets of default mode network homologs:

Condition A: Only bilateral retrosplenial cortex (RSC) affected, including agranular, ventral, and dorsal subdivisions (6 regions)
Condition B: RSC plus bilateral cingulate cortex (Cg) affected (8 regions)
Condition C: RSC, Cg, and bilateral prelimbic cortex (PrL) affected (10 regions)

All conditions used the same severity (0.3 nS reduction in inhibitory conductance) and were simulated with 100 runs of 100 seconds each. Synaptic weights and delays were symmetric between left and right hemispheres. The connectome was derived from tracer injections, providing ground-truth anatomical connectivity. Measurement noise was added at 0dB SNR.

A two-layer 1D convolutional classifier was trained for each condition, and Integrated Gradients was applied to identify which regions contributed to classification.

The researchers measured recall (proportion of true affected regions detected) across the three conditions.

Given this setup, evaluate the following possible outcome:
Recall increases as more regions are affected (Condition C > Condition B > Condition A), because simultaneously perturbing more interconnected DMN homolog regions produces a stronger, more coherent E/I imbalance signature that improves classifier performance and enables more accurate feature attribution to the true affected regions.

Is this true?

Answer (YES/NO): NO